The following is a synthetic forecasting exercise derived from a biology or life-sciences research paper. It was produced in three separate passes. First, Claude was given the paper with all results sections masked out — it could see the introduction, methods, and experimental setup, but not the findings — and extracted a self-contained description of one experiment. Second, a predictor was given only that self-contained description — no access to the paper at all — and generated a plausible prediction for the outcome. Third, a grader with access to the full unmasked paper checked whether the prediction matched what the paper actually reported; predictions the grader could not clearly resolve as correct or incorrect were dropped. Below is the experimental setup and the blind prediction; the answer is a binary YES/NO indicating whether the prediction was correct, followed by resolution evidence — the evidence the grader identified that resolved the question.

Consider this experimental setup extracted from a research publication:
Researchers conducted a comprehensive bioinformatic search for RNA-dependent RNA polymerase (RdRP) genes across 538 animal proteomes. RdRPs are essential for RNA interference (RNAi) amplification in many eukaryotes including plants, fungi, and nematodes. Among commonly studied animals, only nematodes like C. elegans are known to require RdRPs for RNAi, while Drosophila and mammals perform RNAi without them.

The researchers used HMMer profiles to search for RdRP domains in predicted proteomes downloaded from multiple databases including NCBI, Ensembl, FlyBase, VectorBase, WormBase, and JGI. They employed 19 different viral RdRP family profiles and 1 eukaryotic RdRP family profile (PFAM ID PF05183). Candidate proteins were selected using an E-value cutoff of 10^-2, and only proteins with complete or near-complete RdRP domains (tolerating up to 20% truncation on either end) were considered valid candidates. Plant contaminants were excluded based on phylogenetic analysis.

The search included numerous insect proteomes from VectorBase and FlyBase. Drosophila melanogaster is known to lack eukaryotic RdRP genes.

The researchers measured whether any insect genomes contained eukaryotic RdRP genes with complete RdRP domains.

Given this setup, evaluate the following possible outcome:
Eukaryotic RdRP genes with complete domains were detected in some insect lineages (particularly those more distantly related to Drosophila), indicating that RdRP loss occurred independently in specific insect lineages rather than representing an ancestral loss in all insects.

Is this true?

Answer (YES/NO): NO